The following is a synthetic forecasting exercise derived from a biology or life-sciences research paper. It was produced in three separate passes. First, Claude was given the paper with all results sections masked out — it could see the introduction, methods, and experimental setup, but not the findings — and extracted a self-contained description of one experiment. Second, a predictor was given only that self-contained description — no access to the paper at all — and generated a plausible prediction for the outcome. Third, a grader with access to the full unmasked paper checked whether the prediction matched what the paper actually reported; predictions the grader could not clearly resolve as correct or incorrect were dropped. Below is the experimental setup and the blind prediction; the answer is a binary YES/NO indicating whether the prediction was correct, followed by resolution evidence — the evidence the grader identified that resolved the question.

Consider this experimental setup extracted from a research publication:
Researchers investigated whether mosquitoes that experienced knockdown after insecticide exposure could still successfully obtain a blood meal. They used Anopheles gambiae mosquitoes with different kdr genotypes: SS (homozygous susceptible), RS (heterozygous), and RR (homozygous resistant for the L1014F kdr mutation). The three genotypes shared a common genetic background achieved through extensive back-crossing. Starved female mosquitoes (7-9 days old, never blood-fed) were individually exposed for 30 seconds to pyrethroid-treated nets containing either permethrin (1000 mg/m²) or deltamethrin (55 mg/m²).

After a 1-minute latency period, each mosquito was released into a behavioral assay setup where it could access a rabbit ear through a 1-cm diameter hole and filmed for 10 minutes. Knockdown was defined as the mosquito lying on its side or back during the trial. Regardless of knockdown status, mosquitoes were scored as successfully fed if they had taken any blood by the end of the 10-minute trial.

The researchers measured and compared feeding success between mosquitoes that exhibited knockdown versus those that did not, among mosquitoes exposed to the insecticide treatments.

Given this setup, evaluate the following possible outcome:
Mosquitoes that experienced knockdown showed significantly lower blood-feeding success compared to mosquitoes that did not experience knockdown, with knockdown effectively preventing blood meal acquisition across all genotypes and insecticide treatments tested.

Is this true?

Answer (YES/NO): NO